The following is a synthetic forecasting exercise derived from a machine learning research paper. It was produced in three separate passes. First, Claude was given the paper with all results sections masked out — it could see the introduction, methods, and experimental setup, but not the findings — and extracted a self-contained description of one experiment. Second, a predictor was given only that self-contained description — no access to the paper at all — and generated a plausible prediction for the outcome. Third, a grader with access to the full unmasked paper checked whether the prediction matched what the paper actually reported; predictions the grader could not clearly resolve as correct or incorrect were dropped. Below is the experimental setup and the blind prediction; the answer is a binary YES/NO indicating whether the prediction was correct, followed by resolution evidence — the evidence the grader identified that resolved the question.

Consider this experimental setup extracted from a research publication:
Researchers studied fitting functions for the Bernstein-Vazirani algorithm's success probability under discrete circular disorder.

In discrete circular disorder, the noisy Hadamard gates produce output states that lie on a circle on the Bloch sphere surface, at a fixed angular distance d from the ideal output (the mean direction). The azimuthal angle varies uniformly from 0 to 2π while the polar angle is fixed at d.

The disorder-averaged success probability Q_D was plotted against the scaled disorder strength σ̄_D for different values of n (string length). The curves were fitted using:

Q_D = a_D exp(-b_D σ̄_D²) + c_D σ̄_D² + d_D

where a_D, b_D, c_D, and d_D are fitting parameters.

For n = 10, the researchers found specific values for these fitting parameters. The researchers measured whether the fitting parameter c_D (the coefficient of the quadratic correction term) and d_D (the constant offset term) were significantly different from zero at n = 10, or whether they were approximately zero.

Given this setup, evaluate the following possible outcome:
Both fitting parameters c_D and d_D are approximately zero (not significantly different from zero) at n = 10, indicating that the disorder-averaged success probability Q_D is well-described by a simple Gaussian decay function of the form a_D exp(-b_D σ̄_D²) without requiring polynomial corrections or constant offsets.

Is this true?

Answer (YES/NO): YES